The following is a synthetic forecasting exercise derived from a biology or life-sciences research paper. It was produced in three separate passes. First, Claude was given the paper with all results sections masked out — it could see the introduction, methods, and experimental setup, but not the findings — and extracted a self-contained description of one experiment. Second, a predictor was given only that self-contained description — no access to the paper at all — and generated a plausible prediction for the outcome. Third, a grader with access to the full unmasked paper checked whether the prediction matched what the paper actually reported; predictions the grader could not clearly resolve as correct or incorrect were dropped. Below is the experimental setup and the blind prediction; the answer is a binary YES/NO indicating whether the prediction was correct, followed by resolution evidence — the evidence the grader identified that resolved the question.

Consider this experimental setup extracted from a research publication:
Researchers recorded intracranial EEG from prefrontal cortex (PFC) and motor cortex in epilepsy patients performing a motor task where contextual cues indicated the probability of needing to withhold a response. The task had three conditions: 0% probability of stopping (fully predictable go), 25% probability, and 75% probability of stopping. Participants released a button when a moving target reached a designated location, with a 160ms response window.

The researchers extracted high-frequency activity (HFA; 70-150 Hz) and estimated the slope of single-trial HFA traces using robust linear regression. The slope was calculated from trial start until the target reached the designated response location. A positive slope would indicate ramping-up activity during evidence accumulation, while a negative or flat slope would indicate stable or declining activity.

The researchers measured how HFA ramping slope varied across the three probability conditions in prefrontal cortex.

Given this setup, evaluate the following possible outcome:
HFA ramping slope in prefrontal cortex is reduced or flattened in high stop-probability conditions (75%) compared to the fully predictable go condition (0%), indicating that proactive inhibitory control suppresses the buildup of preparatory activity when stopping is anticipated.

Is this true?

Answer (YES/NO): NO